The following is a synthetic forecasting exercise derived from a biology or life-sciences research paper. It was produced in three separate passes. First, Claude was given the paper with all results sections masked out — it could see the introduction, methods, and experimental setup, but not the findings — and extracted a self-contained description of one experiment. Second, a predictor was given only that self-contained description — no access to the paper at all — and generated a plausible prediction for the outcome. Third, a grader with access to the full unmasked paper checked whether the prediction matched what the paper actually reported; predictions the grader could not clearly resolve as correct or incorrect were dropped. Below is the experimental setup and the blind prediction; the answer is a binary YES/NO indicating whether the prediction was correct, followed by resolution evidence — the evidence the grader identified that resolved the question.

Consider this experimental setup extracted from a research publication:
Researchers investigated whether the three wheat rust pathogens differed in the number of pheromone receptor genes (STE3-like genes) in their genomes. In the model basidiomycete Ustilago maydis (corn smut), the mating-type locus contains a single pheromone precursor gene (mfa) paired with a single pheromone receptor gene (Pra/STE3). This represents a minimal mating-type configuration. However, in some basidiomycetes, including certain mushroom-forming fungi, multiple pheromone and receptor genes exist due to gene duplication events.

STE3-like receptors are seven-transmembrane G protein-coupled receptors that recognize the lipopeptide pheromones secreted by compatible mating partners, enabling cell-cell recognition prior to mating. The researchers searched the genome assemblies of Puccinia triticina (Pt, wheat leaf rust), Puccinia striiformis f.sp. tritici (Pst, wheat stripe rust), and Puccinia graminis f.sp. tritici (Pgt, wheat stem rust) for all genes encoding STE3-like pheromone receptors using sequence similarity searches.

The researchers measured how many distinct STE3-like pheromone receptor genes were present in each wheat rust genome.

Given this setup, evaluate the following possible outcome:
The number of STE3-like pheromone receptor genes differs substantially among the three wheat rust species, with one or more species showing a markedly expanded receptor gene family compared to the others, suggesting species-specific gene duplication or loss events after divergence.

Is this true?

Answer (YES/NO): NO